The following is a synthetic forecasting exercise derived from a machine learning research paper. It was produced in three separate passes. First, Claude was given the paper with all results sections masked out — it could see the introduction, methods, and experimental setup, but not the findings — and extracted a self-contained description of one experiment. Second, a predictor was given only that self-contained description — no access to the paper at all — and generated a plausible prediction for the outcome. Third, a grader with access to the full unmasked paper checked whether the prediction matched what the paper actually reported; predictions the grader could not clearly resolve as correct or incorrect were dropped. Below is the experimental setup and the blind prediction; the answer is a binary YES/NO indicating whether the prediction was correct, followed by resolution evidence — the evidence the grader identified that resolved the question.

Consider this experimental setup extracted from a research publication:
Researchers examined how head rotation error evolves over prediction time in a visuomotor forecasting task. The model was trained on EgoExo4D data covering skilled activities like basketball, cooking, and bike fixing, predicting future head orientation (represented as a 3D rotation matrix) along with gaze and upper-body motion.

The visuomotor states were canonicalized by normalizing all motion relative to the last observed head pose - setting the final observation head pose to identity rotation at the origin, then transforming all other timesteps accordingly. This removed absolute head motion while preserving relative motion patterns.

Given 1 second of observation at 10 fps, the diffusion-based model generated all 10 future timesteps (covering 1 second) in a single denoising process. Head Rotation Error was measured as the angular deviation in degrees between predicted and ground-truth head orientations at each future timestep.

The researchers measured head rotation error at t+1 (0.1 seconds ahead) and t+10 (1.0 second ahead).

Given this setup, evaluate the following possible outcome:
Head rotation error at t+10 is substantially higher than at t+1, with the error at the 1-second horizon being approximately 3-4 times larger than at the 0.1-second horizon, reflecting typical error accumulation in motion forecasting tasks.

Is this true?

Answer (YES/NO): NO